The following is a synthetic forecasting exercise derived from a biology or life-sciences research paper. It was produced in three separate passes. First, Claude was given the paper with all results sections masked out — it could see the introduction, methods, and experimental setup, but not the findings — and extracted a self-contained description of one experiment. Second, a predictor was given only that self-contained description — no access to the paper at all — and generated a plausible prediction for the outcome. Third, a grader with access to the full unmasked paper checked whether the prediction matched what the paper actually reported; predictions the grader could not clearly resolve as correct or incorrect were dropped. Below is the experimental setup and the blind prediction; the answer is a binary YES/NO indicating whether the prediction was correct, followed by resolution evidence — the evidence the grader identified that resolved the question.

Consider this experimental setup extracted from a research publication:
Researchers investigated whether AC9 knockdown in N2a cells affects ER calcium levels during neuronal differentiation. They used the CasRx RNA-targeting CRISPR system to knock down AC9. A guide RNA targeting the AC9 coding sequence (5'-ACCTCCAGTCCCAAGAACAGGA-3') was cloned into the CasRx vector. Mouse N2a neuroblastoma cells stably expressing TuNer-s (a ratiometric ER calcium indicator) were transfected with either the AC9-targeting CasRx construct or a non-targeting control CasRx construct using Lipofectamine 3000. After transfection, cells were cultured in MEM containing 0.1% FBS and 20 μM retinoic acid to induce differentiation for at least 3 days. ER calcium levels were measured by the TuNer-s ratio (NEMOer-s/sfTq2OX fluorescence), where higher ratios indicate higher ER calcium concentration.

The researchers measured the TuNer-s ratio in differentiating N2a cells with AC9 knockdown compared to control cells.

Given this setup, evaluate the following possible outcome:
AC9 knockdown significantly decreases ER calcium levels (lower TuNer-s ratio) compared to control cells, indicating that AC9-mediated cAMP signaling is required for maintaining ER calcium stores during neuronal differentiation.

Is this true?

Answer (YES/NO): NO